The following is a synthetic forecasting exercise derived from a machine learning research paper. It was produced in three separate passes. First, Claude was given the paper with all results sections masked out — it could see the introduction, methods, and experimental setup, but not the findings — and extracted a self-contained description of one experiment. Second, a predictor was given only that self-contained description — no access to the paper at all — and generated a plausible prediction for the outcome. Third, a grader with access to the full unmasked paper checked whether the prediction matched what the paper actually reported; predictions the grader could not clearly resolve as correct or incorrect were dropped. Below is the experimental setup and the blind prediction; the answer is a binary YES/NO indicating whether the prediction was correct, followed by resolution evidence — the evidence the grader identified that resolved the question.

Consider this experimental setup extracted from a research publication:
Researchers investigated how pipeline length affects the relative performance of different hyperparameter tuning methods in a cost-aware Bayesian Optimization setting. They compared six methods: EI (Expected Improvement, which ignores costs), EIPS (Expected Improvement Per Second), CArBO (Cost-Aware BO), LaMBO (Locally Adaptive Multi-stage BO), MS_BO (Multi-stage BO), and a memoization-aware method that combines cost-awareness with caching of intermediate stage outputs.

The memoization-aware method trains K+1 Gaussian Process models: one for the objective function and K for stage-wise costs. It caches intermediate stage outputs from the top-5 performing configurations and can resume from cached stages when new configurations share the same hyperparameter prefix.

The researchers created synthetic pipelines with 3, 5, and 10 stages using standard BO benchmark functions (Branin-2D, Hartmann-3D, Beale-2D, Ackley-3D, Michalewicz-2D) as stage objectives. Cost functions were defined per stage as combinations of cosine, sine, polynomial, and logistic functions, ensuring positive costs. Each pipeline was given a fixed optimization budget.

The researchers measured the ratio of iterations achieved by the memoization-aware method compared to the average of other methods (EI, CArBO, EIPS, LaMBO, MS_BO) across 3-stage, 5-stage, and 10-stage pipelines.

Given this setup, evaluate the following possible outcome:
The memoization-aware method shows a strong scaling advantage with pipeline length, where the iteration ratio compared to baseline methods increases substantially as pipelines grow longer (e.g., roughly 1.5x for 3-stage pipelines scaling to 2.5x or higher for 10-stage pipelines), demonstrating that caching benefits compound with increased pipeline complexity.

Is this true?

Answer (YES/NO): NO